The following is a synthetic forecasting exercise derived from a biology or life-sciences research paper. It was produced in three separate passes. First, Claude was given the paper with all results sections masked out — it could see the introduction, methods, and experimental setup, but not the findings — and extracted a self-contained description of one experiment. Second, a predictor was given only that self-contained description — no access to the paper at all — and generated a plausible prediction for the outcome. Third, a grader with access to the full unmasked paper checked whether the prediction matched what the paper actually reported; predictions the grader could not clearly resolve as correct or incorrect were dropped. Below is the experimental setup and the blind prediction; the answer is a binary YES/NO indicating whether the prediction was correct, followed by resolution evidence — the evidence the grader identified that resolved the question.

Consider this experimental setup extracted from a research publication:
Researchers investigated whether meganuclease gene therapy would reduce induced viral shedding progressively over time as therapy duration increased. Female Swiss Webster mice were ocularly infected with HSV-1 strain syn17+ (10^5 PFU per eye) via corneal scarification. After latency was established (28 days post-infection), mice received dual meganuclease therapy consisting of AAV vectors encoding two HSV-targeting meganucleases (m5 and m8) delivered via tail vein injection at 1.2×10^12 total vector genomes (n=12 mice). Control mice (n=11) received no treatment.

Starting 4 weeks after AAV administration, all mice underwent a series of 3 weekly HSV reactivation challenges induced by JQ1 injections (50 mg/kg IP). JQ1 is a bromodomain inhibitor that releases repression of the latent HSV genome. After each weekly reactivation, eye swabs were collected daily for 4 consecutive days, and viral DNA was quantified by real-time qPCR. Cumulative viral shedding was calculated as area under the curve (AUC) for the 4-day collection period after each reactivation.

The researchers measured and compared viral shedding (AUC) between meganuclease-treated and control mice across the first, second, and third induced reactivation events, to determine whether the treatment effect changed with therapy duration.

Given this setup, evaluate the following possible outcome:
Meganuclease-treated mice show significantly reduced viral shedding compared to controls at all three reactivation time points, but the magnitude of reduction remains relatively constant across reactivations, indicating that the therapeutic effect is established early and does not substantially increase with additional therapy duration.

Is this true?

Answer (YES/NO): NO